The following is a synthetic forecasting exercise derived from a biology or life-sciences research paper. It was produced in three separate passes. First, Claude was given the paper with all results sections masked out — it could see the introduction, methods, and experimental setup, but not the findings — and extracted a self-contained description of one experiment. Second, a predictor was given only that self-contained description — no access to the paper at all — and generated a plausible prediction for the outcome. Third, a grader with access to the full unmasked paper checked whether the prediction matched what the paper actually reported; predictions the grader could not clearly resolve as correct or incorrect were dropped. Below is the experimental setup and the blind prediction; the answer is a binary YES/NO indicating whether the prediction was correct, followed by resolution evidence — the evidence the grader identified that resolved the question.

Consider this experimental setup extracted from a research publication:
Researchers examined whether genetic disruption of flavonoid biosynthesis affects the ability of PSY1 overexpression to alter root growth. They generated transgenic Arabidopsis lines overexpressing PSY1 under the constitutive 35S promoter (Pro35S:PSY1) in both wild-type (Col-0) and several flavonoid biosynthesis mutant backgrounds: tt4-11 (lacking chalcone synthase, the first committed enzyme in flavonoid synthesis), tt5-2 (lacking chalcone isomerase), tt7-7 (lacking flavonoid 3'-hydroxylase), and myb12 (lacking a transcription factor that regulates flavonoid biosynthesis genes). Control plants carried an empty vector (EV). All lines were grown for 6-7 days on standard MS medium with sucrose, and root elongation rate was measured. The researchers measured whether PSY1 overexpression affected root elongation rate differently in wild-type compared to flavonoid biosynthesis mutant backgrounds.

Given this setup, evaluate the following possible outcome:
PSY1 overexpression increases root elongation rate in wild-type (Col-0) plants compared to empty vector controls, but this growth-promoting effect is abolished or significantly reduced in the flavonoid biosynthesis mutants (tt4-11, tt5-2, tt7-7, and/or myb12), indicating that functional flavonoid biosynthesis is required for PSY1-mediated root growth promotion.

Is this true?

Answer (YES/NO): YES